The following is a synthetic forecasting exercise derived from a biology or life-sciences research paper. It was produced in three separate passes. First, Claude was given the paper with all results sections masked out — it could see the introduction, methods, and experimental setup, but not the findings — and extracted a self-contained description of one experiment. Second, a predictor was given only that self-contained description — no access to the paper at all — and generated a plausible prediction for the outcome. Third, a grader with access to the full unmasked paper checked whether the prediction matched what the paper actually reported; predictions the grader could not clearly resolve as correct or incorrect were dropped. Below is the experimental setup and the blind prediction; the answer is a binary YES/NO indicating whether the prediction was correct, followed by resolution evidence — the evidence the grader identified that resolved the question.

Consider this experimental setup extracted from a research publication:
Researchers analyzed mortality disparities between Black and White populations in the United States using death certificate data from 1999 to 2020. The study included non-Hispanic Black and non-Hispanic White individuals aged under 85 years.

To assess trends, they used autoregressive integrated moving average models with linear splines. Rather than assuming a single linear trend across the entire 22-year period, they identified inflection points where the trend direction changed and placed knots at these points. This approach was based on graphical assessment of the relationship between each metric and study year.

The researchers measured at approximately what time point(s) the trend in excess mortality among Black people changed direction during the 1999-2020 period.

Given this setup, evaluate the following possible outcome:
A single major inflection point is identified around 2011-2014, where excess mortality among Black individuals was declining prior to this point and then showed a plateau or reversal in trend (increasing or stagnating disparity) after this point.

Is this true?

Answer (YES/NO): NO